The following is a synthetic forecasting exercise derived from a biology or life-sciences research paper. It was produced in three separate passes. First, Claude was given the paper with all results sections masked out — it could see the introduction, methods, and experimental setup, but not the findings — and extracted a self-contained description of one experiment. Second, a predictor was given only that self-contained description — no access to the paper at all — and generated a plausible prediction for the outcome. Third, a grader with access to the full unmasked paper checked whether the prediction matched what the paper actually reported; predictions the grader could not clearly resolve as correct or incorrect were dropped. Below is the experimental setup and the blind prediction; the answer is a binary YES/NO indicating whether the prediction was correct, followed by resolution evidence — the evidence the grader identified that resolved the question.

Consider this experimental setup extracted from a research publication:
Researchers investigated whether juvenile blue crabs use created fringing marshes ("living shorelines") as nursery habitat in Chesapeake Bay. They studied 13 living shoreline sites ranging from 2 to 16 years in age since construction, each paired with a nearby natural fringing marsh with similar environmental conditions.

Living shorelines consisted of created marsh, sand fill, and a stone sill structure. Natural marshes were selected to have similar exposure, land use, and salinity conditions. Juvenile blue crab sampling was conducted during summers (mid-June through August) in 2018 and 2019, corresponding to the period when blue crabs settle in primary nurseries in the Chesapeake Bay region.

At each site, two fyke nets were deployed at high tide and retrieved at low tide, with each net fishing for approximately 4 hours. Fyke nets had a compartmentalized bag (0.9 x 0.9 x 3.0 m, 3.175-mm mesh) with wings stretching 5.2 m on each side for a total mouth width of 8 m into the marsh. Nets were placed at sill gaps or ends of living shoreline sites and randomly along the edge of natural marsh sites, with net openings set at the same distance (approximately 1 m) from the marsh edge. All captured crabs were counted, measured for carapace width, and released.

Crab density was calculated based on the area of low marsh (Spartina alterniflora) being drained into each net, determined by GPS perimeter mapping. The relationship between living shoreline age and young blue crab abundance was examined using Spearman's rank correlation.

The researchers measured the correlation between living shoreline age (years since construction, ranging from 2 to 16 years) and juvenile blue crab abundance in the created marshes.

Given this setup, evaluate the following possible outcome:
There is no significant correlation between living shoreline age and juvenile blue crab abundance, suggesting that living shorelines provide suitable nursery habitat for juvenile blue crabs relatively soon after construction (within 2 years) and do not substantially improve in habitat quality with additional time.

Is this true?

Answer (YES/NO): YES